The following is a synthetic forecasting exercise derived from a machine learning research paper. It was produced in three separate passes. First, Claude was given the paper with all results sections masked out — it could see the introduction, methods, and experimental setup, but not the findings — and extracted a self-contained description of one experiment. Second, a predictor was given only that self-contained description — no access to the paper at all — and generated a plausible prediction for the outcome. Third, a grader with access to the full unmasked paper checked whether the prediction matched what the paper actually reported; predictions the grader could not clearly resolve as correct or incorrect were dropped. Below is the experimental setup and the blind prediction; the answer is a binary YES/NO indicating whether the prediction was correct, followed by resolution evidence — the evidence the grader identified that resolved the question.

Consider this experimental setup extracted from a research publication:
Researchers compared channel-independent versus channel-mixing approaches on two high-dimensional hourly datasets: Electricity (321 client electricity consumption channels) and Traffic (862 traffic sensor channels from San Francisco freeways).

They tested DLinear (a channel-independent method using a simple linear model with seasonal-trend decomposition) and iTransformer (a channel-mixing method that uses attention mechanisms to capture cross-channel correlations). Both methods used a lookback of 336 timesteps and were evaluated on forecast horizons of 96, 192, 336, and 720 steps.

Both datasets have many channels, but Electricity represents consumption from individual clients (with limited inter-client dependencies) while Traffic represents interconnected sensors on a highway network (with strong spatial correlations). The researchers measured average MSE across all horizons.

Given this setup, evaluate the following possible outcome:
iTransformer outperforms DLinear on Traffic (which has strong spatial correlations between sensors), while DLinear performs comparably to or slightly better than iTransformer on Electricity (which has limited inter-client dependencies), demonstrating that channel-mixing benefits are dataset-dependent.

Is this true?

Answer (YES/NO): YES